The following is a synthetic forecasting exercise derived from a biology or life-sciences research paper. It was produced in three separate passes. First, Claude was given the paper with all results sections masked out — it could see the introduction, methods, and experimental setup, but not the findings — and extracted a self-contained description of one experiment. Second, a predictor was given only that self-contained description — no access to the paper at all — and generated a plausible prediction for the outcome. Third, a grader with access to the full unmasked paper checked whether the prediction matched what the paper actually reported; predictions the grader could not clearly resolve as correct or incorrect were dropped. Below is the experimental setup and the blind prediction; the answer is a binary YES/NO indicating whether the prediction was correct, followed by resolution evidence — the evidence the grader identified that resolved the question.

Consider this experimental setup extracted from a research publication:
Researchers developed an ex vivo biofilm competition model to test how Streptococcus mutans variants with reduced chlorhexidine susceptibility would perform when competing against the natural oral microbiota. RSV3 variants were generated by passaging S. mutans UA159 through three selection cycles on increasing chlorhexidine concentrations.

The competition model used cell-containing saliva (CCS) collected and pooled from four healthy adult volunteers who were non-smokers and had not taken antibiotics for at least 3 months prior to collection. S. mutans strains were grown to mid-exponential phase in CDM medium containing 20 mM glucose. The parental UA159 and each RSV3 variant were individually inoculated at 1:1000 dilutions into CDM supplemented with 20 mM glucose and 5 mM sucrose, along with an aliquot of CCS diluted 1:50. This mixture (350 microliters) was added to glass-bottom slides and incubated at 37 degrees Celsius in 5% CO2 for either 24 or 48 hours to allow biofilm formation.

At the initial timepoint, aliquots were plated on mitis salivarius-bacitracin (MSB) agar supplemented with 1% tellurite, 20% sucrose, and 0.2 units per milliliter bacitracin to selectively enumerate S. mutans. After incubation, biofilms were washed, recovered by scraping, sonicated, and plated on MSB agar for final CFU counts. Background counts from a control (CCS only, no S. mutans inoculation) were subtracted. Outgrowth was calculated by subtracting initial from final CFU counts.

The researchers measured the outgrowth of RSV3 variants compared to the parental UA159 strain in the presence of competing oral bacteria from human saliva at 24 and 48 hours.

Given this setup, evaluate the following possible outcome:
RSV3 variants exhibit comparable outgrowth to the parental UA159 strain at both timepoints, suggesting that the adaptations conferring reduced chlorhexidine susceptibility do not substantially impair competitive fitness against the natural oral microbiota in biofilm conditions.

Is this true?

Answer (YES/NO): NO